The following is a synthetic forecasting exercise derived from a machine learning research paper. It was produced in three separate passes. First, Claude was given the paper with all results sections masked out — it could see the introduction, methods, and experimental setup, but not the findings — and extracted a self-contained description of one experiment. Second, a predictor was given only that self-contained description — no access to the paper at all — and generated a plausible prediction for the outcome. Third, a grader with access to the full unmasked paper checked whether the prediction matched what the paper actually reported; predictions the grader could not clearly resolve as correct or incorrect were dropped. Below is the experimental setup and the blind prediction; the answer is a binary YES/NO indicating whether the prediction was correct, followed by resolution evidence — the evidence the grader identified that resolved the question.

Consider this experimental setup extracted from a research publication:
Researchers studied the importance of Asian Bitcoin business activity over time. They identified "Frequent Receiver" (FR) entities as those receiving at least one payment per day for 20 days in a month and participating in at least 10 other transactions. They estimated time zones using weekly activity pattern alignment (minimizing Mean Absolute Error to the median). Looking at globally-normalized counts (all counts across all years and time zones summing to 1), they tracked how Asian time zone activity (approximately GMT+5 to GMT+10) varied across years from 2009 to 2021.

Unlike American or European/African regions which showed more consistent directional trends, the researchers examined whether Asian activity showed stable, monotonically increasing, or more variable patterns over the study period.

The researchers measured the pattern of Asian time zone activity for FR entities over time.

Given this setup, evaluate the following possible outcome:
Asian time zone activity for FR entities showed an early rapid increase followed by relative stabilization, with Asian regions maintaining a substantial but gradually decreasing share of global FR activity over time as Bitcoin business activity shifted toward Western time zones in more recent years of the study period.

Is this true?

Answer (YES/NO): NO